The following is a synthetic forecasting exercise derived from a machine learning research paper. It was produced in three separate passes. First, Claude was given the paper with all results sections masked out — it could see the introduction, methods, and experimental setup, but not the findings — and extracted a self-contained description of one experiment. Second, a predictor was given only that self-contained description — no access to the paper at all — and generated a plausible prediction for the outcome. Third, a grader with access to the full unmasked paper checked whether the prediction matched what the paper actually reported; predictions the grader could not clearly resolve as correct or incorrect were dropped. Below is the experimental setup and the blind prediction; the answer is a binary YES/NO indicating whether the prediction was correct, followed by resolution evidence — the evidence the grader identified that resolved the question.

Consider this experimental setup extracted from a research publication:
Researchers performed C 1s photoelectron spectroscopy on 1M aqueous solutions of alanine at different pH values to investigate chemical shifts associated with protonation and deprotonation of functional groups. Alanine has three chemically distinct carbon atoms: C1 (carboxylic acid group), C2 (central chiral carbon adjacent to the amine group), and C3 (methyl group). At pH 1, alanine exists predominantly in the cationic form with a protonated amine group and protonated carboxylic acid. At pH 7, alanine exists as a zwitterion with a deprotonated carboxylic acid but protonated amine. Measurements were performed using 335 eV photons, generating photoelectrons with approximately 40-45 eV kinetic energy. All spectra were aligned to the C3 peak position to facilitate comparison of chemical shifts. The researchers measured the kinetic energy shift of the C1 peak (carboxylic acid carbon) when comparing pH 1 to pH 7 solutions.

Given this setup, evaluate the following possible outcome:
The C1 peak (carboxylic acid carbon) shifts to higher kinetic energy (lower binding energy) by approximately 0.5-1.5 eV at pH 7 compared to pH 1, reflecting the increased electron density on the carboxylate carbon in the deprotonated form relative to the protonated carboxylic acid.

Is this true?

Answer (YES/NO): YES